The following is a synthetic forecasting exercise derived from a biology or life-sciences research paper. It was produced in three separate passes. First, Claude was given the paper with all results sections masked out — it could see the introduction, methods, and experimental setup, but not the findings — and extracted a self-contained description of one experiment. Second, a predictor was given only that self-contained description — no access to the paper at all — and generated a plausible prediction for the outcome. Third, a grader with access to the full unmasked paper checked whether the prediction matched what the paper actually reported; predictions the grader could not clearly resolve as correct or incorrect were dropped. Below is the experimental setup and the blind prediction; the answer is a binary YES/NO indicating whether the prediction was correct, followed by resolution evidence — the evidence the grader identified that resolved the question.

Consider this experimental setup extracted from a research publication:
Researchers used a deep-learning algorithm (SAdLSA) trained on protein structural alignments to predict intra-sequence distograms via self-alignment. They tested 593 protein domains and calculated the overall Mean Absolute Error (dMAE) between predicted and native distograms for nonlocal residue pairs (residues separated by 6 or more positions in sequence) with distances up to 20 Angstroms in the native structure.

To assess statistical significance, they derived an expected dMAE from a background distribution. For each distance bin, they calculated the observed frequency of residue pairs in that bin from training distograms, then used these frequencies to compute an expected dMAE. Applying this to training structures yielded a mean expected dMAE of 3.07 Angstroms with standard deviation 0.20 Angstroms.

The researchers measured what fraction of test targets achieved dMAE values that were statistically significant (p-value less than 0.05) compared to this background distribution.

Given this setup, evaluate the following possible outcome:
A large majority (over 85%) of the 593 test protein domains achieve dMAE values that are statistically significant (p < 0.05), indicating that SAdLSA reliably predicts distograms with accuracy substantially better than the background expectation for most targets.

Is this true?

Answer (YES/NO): NO